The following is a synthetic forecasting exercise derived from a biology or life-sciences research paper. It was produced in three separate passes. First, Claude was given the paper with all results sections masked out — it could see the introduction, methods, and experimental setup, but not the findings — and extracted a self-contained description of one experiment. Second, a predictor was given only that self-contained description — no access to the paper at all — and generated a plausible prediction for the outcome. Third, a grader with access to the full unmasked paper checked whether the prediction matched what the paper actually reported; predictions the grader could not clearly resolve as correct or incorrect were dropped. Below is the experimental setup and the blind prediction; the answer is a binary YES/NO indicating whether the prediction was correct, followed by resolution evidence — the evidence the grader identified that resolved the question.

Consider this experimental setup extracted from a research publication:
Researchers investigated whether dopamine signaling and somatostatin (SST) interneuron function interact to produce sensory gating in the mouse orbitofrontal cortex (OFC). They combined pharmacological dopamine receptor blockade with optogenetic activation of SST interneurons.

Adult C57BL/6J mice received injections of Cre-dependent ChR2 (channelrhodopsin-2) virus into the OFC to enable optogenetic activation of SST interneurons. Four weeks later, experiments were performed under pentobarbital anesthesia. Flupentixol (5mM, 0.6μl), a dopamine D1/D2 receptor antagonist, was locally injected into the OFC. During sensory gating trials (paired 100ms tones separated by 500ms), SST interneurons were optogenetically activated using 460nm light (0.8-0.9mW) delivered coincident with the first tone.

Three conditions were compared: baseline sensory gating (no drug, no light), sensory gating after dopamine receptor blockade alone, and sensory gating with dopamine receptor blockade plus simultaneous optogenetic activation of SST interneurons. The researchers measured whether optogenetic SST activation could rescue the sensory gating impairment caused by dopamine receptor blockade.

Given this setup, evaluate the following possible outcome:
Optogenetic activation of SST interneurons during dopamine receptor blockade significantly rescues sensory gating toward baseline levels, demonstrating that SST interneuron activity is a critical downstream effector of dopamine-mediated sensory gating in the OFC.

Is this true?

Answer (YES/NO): YES